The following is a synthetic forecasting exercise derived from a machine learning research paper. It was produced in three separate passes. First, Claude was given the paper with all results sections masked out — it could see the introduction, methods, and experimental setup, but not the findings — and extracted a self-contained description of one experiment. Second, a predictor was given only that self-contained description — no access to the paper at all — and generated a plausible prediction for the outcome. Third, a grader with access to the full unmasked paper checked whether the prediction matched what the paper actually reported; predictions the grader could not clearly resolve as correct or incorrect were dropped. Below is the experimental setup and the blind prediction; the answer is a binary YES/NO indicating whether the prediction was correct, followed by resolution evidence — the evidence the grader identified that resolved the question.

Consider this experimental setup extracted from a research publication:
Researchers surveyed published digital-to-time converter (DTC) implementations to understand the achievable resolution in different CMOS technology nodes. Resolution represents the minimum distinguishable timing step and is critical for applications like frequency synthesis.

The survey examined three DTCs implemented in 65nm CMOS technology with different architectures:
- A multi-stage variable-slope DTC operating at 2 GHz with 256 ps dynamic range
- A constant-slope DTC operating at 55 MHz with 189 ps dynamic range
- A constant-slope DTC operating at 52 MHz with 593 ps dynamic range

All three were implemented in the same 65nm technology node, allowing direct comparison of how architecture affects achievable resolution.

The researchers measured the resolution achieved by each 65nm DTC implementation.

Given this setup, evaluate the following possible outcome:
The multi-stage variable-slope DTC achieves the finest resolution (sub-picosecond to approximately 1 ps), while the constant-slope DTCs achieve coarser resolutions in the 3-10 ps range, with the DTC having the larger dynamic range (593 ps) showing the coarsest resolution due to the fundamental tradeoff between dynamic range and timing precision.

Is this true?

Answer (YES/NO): NO